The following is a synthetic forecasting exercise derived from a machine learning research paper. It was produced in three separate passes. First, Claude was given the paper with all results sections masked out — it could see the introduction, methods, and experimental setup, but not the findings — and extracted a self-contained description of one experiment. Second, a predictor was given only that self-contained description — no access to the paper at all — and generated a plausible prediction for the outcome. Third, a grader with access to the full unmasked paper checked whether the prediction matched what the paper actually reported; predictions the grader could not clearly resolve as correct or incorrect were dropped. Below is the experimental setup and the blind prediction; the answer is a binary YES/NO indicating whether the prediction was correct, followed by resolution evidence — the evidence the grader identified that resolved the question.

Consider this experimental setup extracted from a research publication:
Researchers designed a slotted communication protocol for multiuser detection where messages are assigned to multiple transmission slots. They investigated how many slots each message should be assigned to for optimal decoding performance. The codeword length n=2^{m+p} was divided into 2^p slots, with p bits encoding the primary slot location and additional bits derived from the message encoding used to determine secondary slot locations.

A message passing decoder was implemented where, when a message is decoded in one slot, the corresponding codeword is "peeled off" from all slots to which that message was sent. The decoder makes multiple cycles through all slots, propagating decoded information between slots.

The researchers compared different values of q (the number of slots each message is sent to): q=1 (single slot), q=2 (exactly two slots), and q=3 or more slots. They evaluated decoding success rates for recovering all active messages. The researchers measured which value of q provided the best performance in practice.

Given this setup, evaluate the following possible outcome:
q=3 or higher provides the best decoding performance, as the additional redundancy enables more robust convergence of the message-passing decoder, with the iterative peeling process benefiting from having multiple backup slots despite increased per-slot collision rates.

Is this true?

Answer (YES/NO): NO